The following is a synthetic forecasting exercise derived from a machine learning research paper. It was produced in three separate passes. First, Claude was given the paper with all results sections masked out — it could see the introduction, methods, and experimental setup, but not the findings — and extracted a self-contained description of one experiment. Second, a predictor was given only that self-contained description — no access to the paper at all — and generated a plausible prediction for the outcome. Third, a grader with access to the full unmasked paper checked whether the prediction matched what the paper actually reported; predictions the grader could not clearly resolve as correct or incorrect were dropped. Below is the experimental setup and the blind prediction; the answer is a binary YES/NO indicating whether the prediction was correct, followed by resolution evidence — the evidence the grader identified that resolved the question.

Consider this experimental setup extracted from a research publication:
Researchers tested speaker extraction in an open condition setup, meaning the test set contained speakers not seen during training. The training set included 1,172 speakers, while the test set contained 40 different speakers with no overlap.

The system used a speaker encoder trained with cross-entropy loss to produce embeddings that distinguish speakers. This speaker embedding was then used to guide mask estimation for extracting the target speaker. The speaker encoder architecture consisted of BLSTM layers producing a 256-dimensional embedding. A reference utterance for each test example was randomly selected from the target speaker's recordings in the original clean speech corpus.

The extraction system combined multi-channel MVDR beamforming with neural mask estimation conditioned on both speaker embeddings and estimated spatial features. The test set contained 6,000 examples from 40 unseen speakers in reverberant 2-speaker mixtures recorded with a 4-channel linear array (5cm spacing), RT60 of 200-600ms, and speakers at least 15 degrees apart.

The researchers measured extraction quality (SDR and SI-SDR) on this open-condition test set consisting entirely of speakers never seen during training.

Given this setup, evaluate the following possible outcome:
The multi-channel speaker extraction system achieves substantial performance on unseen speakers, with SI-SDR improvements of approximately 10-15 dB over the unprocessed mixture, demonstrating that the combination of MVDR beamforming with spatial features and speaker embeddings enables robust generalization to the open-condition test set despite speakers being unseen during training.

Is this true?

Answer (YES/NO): NO